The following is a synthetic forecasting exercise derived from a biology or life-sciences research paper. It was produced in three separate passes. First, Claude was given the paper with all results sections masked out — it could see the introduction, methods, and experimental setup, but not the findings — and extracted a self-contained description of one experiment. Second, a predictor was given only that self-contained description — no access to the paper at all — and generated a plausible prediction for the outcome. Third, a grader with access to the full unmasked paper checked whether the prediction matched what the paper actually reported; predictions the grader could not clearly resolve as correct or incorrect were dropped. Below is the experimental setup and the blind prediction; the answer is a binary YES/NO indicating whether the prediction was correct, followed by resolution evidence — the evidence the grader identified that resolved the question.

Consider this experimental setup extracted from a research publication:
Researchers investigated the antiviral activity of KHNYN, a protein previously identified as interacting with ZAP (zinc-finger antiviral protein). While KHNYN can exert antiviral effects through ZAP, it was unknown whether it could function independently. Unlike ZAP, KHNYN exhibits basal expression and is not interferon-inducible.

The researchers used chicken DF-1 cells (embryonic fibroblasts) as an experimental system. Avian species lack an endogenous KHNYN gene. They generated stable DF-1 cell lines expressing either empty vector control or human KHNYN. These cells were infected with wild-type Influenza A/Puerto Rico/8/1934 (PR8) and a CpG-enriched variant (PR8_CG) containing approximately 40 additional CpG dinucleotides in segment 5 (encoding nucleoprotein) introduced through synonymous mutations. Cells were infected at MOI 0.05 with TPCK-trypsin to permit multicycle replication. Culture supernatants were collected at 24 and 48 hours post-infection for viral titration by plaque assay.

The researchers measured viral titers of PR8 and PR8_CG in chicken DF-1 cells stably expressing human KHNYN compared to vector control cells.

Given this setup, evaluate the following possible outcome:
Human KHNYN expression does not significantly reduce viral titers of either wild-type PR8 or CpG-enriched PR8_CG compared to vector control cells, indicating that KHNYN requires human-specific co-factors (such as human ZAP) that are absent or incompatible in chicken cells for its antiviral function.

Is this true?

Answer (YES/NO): NO